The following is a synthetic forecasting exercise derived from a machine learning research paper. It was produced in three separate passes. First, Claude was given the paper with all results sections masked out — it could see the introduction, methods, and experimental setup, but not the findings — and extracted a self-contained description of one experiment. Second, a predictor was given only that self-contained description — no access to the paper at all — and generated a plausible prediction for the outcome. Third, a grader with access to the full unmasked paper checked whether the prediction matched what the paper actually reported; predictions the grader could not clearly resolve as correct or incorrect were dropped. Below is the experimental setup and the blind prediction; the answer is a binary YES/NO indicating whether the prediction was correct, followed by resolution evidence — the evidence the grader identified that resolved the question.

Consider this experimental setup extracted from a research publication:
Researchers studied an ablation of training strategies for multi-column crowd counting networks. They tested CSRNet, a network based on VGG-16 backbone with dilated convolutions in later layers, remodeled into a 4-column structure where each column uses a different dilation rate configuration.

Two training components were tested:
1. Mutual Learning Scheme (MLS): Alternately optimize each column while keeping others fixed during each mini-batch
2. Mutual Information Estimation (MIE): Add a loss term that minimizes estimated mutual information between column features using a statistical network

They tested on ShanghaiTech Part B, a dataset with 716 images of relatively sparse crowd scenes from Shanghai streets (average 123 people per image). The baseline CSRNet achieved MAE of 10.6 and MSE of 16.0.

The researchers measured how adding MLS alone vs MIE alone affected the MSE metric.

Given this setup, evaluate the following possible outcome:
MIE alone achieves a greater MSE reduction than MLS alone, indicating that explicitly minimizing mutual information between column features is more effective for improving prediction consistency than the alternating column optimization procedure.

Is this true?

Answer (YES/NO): NO